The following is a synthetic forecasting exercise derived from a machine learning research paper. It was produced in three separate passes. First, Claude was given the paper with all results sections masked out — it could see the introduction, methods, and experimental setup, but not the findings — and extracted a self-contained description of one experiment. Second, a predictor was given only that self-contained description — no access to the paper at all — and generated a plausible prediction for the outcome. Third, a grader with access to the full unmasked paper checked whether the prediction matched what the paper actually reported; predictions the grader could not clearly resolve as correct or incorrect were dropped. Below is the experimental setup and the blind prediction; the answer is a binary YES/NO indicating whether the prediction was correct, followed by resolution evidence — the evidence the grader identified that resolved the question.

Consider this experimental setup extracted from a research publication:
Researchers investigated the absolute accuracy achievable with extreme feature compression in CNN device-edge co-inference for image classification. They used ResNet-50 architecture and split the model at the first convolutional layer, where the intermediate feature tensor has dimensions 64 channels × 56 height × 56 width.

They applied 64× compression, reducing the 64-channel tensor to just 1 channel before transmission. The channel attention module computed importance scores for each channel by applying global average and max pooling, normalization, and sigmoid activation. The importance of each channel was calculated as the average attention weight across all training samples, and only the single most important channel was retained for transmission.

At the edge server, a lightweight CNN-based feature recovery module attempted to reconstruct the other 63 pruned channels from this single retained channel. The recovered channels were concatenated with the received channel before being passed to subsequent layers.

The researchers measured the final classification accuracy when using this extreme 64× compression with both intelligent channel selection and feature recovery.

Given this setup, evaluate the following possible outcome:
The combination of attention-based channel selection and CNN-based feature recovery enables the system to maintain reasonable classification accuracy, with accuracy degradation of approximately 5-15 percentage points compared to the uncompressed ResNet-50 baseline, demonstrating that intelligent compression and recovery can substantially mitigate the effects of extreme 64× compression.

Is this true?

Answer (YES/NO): NO